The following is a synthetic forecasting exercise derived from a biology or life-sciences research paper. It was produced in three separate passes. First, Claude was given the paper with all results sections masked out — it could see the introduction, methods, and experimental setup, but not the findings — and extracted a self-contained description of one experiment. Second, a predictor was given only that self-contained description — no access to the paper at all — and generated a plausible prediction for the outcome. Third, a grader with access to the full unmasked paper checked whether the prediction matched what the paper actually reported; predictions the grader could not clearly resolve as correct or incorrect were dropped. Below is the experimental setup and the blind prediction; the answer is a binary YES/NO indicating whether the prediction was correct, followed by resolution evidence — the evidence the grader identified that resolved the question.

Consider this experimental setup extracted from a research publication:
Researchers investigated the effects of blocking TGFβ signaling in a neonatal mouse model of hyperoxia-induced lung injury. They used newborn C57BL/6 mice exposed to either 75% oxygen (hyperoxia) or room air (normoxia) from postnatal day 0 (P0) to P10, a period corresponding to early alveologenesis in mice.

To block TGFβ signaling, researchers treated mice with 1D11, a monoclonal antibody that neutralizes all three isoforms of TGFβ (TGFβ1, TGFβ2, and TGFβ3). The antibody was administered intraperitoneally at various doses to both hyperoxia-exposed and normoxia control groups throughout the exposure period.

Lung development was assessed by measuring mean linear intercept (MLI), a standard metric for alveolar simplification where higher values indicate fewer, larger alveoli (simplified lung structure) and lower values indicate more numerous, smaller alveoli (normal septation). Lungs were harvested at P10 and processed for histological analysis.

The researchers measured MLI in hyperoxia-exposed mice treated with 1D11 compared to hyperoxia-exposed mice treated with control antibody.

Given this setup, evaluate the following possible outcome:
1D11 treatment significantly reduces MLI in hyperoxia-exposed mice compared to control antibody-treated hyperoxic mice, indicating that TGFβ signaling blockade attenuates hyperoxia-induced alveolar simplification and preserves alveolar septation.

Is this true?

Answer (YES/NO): NO